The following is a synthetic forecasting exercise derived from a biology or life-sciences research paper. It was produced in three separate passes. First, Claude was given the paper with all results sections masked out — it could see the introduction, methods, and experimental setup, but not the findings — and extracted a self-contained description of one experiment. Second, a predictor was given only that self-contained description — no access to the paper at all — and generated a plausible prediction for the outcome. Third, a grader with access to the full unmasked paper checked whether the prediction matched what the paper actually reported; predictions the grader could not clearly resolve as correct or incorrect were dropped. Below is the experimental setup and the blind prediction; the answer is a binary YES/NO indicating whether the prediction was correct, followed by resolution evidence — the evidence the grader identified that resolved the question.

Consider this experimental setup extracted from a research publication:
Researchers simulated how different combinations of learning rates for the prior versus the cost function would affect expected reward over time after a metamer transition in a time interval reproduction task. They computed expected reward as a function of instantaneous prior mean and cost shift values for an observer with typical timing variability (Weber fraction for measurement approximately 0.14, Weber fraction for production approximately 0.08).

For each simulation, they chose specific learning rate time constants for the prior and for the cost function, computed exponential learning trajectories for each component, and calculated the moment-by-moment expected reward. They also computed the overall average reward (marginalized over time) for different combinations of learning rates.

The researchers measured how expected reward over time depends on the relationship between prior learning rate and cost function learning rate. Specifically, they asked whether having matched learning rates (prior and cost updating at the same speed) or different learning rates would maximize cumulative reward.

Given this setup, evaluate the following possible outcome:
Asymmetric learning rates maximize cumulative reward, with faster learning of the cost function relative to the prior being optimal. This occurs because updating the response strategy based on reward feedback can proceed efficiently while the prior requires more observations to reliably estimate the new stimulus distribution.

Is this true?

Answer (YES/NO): NO